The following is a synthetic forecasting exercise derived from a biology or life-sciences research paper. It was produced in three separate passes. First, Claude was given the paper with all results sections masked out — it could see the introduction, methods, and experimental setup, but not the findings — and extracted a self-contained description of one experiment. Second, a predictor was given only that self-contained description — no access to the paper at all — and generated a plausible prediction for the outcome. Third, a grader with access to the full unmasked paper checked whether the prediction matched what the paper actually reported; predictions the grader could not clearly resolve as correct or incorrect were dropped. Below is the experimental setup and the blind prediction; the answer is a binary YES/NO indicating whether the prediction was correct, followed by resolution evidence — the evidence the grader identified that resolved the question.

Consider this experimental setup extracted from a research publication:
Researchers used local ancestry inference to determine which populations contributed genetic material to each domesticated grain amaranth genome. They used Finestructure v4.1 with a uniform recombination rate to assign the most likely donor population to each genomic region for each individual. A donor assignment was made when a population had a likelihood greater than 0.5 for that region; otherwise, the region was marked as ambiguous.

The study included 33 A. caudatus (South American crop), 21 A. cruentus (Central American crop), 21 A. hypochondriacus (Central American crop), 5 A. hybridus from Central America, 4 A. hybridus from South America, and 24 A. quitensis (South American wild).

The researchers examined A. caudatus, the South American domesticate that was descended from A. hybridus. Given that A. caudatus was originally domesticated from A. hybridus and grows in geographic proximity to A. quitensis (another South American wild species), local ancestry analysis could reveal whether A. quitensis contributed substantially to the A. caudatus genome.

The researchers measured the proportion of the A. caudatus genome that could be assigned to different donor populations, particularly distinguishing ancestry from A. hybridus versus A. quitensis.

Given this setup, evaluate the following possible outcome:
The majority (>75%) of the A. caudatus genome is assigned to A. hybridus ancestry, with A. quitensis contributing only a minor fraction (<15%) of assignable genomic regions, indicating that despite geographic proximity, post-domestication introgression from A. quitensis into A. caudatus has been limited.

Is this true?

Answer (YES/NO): NO